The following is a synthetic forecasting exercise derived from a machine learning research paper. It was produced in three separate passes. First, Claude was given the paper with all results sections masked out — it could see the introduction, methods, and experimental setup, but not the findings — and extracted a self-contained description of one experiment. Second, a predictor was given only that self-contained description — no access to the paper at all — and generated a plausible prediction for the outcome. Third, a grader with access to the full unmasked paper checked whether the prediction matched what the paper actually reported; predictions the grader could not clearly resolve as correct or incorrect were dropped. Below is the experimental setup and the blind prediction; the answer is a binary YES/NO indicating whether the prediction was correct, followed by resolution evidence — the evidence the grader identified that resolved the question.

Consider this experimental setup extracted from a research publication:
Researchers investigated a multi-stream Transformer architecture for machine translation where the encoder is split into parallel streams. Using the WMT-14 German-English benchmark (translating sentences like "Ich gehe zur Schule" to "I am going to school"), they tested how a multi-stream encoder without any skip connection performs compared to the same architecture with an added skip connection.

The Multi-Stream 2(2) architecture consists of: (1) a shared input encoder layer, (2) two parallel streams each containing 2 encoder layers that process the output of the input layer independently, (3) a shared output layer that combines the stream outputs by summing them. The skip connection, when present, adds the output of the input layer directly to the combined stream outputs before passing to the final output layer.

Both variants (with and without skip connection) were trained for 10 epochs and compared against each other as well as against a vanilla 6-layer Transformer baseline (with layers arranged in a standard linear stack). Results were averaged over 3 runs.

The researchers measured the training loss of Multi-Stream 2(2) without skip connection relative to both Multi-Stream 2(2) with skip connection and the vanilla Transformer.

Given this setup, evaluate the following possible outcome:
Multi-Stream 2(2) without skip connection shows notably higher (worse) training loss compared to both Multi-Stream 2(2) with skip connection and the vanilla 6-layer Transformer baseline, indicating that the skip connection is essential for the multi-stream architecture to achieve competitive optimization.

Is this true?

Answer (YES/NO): YES